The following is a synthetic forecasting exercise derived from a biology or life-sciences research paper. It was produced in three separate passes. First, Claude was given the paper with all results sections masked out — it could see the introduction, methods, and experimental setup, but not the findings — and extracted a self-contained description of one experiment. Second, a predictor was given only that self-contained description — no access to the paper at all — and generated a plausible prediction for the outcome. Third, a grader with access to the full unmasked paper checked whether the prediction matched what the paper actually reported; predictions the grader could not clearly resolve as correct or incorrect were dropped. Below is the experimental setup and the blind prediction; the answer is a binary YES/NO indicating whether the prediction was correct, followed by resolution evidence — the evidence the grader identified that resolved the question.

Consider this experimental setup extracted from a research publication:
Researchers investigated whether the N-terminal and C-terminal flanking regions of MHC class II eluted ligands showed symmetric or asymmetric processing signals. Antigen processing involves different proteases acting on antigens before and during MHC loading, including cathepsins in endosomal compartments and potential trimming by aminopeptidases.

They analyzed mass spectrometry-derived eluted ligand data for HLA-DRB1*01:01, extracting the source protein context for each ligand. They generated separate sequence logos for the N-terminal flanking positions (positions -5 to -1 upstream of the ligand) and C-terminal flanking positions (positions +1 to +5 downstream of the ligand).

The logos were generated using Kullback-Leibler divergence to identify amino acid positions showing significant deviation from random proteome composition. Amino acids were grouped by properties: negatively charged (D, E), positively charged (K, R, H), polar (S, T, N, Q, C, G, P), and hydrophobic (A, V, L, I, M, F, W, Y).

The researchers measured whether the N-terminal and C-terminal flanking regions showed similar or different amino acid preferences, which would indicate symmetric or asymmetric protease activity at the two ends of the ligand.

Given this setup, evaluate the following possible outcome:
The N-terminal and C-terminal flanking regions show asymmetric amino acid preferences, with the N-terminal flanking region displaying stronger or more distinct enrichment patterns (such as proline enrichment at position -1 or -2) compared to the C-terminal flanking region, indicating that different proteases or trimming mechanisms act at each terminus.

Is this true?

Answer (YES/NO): NO